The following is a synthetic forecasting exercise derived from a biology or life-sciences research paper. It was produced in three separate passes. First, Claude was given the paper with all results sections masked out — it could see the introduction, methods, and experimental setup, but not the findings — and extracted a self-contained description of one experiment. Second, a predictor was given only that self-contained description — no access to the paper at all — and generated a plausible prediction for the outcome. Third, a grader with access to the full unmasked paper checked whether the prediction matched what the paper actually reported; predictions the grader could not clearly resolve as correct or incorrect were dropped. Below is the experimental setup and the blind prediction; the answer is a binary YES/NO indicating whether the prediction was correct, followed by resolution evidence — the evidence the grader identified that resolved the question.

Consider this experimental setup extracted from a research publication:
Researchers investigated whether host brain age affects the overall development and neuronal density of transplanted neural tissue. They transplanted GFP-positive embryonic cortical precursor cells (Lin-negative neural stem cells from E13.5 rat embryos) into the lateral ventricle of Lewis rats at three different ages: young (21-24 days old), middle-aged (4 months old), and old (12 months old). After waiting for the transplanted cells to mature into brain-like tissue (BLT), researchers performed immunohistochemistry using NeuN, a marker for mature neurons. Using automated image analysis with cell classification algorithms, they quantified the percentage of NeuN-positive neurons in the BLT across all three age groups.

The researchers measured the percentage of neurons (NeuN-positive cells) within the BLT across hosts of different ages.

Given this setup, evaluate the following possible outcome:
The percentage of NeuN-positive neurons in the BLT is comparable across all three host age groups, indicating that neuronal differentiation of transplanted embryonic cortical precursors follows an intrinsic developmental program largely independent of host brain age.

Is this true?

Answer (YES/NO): YES